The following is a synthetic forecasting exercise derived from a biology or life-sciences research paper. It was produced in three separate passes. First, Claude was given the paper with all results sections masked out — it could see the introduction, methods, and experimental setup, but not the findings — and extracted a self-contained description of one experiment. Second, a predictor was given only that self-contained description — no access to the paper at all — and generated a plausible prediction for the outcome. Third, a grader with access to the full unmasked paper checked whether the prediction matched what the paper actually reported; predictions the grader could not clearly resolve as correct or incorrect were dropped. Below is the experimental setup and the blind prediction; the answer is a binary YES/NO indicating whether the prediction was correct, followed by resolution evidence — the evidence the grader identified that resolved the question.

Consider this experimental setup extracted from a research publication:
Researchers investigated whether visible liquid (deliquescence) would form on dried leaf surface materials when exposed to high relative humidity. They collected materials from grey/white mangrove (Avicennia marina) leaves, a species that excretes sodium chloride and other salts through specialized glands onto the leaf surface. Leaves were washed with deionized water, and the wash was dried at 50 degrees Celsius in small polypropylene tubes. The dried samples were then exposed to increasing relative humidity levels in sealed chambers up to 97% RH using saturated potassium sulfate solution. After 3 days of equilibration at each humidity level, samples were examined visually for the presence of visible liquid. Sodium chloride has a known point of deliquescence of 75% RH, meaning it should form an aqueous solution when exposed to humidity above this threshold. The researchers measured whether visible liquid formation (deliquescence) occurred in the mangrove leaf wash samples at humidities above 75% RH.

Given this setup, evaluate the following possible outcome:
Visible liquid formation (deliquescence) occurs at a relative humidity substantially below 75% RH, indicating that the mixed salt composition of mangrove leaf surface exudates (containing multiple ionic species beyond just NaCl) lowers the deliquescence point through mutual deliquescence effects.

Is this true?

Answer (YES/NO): NO